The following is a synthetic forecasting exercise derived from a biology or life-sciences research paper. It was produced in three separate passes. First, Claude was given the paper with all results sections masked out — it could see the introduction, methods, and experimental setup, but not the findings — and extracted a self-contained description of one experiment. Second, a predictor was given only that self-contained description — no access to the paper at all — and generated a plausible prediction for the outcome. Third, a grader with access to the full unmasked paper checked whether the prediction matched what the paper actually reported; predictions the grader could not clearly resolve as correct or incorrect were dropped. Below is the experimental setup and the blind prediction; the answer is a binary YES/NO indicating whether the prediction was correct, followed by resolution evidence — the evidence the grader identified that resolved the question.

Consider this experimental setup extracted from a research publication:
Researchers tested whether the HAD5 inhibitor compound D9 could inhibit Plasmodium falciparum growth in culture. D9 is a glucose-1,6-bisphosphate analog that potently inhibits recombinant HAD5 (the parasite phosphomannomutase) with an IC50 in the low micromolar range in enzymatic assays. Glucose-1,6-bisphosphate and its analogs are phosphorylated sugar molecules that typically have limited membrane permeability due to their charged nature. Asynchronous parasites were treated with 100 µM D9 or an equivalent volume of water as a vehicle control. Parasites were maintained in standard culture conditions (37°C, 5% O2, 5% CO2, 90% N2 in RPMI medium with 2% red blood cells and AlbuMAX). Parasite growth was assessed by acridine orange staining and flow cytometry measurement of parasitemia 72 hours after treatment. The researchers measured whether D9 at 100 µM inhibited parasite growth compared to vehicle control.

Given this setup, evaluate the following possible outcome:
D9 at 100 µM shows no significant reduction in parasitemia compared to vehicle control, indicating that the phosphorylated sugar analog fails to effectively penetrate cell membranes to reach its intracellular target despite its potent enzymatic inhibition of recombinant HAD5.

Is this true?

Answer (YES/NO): YES